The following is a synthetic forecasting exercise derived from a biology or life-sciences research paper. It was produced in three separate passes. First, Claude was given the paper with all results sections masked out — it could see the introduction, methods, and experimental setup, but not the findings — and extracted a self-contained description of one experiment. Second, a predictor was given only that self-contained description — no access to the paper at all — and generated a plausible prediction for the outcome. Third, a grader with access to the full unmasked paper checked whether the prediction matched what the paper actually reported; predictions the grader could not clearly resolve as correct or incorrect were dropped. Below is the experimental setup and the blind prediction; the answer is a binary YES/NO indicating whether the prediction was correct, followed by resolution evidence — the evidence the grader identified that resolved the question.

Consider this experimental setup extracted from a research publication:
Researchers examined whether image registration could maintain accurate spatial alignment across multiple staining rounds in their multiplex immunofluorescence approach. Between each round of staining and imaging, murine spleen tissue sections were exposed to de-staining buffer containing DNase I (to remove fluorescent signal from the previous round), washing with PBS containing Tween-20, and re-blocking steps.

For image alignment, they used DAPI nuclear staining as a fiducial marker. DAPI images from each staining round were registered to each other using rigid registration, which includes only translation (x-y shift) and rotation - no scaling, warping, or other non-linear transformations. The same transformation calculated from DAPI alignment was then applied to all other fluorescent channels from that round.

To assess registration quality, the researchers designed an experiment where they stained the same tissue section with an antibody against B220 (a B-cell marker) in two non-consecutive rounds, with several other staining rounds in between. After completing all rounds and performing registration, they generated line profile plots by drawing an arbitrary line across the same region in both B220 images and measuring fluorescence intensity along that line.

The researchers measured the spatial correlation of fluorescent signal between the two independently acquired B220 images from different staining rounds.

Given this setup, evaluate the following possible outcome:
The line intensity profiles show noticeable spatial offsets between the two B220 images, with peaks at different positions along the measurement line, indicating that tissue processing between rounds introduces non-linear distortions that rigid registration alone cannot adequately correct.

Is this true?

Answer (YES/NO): NO